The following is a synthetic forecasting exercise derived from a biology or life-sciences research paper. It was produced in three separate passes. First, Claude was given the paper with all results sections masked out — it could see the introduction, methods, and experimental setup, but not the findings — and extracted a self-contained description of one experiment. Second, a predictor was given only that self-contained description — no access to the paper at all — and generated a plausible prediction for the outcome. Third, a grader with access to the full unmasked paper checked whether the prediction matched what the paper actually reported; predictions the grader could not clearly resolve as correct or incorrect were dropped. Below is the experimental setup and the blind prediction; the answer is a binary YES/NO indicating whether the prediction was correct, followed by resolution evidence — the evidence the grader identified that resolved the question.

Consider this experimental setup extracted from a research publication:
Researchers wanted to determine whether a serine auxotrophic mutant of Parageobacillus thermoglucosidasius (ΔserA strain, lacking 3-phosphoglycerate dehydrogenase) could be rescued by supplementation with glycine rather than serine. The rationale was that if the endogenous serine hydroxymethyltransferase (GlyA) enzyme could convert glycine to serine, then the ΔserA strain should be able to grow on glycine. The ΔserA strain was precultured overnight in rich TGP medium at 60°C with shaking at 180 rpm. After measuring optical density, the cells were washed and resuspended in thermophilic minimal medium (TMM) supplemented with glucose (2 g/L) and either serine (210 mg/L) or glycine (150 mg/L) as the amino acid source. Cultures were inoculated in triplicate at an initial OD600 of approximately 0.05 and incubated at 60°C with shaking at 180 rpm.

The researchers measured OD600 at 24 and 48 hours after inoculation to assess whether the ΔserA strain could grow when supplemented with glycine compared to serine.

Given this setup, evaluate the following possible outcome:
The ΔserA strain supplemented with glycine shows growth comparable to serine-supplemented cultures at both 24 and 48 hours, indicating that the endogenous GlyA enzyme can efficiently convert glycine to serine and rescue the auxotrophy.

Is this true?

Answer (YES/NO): NO